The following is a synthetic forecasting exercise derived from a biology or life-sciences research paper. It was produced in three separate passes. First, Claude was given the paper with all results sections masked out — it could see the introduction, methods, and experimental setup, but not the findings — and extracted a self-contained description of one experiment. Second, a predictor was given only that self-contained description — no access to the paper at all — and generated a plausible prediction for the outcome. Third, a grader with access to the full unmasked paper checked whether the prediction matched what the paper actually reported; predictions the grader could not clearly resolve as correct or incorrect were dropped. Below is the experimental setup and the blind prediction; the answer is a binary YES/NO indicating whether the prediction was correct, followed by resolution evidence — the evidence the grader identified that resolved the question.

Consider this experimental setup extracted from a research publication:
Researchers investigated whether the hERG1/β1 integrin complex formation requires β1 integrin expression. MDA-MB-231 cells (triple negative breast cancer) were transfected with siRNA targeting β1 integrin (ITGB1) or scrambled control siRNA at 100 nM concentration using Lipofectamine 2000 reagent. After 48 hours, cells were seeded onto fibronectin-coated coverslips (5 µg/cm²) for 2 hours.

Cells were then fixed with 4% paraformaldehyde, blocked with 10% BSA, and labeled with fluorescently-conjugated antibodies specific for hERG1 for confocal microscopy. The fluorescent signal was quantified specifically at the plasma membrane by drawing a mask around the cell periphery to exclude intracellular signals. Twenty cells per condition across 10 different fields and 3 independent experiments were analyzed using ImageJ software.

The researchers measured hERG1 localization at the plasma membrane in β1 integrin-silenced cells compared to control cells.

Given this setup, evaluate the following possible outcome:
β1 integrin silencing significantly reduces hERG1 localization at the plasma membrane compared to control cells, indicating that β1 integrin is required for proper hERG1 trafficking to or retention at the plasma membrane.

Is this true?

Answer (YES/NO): NO